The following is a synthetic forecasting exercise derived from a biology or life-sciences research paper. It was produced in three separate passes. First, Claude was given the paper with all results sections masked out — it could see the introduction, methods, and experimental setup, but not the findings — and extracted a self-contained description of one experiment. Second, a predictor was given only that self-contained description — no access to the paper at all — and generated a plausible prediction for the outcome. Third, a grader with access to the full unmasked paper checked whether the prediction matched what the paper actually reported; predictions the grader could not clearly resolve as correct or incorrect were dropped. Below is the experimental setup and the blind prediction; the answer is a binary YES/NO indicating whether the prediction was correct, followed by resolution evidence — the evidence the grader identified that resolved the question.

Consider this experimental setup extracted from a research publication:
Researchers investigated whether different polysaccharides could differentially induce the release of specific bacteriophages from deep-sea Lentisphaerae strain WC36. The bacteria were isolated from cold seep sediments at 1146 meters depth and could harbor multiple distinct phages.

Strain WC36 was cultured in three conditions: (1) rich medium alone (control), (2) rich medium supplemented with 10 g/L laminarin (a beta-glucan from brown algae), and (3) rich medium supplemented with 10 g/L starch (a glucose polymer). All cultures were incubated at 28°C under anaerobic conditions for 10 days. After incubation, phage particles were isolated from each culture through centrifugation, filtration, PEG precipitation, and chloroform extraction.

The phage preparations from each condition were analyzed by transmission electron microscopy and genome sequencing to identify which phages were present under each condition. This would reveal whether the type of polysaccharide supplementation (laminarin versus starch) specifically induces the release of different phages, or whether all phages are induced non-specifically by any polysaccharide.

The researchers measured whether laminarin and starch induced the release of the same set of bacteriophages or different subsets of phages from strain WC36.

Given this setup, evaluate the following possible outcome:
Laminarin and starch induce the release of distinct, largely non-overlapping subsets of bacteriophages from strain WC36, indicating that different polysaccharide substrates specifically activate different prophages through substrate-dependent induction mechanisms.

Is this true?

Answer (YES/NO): NO